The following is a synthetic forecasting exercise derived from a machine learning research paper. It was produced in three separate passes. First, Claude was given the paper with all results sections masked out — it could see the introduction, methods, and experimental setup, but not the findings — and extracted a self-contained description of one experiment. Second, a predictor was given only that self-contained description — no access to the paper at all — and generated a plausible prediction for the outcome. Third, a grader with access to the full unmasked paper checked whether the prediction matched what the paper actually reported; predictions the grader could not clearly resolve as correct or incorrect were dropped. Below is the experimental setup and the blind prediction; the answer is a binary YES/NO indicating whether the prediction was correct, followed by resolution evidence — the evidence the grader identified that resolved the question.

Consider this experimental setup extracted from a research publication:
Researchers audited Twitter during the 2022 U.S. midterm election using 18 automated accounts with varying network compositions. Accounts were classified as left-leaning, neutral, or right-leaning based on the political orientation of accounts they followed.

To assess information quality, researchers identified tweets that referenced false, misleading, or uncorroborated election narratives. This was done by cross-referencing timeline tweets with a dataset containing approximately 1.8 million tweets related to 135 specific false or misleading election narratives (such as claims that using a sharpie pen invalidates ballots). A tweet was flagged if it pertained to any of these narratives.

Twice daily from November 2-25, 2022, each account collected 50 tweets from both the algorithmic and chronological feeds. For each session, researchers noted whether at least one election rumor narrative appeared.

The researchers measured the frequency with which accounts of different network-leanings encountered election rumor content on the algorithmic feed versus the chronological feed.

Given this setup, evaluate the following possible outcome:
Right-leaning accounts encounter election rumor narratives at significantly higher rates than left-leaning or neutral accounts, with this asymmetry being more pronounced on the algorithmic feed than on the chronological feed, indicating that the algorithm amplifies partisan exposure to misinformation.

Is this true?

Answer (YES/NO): YES